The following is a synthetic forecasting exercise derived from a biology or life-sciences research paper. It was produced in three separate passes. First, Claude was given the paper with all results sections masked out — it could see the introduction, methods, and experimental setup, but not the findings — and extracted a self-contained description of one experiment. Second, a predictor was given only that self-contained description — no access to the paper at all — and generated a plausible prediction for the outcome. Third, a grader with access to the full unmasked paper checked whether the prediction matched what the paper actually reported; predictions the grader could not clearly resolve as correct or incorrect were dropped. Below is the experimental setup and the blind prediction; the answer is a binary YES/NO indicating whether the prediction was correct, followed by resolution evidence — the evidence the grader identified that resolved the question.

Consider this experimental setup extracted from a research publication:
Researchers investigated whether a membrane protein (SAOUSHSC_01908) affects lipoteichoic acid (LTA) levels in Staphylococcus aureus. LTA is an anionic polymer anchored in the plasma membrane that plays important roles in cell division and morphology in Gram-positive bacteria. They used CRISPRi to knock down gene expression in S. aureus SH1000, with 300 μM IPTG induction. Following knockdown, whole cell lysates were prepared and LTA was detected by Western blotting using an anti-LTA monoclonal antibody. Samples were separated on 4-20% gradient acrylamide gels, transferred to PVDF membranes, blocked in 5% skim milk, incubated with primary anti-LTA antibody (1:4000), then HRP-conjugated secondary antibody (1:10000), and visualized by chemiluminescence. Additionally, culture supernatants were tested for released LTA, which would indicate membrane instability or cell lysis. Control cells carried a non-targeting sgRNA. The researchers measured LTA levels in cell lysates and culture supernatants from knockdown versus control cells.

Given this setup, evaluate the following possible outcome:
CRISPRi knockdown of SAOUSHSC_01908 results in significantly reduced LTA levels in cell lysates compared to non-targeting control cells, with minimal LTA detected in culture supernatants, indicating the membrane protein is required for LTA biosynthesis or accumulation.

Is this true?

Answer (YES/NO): NO